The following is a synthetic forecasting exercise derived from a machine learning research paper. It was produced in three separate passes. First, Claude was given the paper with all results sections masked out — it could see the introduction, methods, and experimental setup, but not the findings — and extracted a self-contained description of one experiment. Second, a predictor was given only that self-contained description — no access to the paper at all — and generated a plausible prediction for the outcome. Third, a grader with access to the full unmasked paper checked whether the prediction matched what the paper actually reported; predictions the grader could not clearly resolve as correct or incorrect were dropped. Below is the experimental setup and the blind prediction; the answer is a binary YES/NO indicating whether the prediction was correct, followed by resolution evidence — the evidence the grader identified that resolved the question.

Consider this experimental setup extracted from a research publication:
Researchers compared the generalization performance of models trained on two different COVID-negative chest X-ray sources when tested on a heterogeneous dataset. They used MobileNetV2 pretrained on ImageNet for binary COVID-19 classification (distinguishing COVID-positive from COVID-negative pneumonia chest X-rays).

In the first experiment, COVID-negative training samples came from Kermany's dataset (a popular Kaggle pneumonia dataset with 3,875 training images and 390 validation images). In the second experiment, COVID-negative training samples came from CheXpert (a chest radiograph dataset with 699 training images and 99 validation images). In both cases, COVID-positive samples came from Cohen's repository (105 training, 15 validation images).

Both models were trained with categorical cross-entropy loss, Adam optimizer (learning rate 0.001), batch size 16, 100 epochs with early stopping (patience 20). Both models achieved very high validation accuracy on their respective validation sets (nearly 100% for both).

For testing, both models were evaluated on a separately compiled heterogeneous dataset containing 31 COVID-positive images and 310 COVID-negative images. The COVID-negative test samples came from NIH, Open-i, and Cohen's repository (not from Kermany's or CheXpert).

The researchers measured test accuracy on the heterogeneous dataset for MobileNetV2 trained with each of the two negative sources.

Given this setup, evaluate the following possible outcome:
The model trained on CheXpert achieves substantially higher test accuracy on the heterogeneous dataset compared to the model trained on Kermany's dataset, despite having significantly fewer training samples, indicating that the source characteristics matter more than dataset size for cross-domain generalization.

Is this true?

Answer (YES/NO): NO